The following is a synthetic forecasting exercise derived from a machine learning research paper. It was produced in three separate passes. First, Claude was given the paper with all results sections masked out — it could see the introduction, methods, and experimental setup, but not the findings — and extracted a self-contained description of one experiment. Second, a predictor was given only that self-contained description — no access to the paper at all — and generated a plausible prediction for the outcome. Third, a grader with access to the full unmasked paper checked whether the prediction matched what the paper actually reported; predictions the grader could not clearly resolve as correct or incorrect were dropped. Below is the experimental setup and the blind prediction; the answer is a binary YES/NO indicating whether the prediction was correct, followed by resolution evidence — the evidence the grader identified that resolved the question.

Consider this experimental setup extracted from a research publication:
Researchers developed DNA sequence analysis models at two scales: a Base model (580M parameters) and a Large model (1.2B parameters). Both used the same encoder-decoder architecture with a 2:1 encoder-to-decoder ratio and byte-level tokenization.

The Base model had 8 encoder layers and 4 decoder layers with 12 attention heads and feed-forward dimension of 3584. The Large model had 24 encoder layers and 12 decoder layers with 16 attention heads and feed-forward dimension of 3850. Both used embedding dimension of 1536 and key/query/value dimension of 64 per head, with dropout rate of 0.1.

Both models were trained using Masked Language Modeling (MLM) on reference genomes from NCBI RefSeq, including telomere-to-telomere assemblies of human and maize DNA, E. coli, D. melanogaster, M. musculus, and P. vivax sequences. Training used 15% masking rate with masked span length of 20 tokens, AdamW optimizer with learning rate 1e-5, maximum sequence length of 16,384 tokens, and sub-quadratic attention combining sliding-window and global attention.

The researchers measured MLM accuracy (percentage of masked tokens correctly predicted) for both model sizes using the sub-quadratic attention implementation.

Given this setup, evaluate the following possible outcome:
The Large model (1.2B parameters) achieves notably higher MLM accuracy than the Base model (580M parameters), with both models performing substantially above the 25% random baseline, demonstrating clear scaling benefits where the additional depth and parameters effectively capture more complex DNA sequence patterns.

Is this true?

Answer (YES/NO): YES